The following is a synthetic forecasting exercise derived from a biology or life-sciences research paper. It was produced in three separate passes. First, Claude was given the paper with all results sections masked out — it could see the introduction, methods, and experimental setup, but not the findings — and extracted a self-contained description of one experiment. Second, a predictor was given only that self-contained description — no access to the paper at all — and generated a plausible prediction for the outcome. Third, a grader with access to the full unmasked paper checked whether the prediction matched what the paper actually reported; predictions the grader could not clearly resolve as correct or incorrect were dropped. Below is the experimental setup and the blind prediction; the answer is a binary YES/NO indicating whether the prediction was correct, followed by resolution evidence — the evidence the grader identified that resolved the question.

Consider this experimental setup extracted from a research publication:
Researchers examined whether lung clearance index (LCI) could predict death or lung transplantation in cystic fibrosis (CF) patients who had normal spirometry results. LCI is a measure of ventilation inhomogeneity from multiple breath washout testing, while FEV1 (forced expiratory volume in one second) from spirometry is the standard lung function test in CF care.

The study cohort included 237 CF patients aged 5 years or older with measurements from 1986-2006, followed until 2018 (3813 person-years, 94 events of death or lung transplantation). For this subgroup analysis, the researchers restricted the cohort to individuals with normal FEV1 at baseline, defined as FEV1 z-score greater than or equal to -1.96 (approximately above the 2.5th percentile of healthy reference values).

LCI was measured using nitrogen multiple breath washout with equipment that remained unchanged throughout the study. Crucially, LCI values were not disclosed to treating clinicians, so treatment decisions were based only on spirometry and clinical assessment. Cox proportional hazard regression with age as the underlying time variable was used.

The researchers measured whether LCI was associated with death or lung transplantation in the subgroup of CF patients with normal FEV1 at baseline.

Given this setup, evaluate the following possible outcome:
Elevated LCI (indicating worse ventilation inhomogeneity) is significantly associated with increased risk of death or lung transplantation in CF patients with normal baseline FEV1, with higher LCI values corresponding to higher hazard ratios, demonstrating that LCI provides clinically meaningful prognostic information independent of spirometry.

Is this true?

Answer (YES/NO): YES